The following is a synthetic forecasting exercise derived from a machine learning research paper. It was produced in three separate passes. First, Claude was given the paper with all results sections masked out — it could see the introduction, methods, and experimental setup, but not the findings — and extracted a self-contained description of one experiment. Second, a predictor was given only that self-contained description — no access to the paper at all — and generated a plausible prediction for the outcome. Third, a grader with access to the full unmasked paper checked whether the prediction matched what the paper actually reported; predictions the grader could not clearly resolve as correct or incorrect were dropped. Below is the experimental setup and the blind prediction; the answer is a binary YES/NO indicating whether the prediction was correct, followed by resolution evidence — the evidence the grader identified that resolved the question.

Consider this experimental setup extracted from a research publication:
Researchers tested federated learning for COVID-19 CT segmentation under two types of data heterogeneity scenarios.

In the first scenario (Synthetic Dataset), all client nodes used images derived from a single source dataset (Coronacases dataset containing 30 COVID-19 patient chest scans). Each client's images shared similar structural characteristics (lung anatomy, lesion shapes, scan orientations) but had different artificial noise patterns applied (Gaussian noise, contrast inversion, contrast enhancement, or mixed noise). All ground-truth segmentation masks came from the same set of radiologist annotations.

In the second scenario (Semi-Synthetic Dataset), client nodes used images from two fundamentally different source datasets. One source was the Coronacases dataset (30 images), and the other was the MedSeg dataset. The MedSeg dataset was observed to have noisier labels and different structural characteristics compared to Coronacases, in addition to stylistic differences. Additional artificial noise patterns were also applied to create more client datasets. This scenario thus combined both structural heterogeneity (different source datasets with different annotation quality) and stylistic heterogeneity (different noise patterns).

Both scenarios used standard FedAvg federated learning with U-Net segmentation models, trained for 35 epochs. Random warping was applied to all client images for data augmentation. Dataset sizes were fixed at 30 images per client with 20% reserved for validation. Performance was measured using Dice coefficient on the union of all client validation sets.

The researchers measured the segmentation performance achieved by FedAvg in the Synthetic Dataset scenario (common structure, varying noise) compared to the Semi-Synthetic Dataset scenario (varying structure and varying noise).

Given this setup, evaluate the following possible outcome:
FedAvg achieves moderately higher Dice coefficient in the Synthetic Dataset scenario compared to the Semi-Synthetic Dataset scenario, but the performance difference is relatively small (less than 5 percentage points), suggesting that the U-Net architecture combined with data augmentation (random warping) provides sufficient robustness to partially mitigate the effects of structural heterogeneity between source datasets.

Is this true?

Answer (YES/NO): NO